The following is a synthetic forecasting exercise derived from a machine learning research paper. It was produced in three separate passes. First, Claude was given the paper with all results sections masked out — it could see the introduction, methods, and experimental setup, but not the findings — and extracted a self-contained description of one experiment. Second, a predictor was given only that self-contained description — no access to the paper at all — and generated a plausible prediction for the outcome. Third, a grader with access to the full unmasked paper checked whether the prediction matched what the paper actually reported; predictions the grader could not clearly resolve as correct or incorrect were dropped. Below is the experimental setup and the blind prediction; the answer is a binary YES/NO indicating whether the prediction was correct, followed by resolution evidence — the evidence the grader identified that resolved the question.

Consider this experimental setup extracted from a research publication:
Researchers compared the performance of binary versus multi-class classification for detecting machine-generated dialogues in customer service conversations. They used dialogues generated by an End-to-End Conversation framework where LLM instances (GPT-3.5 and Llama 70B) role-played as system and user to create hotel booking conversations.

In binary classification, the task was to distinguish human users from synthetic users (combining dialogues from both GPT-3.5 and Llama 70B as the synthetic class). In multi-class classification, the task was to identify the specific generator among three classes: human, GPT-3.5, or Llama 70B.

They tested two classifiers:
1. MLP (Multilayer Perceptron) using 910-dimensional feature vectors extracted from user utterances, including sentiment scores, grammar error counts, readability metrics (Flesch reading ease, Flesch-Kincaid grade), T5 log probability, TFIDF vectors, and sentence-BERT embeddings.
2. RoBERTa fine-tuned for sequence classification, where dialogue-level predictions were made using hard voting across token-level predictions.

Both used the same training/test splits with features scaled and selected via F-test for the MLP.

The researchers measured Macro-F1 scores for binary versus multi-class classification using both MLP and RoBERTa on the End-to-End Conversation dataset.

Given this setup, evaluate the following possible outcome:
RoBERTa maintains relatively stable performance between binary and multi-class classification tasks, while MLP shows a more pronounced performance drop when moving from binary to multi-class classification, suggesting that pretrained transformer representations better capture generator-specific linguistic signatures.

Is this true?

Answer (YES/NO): NO